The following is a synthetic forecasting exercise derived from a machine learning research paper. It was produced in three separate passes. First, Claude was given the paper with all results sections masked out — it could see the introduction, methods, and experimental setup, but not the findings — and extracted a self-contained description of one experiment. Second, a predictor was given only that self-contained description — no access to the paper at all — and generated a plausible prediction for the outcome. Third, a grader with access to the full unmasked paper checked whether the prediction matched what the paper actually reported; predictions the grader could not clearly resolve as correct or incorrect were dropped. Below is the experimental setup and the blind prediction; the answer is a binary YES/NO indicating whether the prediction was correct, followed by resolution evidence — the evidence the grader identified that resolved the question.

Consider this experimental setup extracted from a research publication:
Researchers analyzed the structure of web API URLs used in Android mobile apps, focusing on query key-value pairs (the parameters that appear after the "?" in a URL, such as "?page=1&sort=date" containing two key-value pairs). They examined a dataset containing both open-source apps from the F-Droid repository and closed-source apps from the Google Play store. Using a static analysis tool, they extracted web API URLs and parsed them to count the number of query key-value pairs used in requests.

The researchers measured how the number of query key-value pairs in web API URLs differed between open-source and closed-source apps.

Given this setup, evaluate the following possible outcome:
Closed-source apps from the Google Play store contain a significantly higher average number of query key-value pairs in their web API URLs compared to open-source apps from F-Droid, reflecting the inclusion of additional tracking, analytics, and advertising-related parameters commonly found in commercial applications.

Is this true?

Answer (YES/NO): NO